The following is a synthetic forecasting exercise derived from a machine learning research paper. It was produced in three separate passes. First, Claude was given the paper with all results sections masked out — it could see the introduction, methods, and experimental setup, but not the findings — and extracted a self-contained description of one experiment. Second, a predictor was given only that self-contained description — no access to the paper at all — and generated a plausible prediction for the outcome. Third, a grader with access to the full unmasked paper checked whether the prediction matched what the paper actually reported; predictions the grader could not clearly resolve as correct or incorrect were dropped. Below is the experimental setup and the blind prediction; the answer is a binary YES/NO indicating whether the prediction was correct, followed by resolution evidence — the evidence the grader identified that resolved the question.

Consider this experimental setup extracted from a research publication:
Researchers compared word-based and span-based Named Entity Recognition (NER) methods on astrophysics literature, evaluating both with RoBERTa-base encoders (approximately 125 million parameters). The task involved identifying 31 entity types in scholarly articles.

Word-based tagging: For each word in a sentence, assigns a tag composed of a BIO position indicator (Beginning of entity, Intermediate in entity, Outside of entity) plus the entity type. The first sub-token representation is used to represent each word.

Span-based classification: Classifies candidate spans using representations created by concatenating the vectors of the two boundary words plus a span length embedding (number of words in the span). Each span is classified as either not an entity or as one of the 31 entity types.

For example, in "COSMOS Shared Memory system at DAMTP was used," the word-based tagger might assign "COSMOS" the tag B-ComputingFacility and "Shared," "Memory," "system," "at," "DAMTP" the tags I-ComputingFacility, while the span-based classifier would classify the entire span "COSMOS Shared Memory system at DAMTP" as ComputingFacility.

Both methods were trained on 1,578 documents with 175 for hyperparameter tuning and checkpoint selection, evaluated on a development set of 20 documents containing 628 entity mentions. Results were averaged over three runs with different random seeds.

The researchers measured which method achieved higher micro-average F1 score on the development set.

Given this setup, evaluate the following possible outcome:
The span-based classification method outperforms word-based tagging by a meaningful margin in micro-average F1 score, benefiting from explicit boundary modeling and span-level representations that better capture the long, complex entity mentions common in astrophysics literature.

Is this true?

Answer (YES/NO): NO